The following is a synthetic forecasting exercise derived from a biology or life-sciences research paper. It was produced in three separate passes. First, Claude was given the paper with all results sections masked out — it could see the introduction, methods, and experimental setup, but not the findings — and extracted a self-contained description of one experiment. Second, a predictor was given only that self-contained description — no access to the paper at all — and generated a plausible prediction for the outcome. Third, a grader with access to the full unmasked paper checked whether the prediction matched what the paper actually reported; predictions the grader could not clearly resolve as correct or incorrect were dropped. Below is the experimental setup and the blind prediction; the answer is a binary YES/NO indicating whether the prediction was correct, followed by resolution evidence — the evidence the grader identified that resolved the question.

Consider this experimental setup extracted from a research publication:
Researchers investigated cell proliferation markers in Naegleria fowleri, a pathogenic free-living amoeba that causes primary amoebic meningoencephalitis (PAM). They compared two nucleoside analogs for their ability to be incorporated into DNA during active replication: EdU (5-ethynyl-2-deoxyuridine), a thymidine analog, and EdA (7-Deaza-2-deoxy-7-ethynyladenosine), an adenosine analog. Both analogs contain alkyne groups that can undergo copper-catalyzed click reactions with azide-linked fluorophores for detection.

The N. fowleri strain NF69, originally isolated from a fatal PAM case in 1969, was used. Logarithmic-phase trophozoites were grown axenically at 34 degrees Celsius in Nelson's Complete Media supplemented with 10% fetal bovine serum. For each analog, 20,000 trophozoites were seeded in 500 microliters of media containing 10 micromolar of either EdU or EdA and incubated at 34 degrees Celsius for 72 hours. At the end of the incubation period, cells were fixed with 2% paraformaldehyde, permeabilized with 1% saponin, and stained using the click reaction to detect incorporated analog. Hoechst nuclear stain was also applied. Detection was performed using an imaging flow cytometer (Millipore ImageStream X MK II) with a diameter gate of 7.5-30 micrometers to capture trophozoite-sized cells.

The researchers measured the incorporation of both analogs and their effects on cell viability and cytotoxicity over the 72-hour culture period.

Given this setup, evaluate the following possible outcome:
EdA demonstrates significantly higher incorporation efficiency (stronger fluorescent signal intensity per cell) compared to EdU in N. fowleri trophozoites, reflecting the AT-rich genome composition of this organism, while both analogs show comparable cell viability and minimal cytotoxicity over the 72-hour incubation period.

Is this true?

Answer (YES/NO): NO